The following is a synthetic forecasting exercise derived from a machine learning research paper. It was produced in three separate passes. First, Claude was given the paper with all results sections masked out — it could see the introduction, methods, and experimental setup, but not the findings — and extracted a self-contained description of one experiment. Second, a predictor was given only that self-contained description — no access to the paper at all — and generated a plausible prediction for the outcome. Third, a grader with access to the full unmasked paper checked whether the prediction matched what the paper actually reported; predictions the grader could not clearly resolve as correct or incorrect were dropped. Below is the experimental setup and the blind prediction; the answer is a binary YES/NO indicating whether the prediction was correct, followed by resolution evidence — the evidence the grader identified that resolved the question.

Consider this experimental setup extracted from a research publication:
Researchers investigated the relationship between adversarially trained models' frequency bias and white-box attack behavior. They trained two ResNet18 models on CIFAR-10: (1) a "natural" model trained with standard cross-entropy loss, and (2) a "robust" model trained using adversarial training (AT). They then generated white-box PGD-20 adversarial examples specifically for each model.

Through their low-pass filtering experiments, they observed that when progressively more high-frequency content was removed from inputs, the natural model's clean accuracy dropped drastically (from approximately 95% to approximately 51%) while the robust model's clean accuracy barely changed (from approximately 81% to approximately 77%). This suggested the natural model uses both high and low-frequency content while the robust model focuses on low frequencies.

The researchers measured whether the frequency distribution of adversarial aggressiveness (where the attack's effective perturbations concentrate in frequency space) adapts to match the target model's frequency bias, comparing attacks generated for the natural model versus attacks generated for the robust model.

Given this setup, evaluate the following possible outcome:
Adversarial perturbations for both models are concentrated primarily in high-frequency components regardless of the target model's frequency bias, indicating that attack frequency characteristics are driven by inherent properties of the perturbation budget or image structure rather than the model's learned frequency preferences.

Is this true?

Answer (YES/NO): NO